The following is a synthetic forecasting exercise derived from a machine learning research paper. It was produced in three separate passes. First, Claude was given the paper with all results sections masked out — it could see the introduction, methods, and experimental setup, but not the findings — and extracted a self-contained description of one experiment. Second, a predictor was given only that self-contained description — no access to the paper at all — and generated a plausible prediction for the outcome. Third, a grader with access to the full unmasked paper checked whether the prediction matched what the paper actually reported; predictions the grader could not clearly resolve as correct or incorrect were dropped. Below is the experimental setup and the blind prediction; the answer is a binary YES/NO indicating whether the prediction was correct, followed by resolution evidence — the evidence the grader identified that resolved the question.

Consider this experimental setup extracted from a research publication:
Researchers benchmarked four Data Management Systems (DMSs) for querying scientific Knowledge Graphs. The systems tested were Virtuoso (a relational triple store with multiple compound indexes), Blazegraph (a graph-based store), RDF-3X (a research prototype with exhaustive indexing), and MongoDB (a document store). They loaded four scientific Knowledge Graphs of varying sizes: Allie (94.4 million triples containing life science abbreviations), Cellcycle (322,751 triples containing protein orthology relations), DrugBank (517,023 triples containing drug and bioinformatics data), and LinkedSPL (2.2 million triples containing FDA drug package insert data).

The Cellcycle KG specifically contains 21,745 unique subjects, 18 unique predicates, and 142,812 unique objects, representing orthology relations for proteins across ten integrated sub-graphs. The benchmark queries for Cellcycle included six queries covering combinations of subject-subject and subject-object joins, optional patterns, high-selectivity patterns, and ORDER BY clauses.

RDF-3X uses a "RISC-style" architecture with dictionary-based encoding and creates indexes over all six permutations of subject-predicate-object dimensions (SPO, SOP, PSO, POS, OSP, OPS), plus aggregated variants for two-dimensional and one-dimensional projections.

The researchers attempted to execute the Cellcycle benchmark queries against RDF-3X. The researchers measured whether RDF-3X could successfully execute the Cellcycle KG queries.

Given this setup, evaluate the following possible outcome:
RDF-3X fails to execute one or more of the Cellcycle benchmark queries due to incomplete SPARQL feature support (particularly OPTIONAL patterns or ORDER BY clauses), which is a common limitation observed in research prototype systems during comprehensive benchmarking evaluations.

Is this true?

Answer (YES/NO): YES